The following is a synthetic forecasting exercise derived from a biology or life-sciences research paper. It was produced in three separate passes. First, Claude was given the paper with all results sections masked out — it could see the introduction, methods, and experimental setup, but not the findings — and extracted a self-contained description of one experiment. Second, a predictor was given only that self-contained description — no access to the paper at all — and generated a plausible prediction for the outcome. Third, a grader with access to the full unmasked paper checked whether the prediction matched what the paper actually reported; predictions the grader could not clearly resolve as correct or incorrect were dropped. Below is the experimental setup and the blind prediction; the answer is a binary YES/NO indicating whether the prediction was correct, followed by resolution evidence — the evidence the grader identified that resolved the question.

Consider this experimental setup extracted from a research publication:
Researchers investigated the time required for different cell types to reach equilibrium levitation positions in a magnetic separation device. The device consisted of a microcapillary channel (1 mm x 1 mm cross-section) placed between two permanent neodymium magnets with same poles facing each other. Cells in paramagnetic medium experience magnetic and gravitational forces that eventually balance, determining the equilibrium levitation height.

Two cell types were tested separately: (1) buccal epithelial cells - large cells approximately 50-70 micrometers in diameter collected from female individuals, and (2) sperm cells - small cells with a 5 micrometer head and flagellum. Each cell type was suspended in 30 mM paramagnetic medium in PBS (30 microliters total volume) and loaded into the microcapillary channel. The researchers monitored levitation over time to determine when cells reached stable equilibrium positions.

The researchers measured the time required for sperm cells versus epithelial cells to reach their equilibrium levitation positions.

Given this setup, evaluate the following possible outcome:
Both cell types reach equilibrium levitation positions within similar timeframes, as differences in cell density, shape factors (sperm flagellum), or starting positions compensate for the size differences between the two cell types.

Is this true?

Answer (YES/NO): NO